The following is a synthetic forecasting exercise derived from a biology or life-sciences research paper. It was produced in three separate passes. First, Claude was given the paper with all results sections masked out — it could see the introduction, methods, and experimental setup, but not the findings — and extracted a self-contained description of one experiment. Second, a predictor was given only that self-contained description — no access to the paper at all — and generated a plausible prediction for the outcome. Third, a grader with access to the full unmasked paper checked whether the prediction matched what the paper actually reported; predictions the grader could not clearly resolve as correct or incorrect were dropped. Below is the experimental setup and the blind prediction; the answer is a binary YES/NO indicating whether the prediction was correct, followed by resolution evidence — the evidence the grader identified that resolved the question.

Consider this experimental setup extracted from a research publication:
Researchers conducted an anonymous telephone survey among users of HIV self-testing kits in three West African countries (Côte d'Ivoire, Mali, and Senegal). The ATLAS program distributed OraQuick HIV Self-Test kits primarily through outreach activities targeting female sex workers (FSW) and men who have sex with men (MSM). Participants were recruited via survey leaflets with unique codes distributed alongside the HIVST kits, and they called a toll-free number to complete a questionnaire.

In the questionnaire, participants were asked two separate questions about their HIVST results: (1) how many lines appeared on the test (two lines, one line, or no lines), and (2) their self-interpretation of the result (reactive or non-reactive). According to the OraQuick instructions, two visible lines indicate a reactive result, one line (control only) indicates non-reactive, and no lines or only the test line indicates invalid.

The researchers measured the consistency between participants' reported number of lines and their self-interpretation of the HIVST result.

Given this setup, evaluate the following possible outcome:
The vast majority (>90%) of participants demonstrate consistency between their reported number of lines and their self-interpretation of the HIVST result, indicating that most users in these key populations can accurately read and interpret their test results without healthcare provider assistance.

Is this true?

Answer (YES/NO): NO